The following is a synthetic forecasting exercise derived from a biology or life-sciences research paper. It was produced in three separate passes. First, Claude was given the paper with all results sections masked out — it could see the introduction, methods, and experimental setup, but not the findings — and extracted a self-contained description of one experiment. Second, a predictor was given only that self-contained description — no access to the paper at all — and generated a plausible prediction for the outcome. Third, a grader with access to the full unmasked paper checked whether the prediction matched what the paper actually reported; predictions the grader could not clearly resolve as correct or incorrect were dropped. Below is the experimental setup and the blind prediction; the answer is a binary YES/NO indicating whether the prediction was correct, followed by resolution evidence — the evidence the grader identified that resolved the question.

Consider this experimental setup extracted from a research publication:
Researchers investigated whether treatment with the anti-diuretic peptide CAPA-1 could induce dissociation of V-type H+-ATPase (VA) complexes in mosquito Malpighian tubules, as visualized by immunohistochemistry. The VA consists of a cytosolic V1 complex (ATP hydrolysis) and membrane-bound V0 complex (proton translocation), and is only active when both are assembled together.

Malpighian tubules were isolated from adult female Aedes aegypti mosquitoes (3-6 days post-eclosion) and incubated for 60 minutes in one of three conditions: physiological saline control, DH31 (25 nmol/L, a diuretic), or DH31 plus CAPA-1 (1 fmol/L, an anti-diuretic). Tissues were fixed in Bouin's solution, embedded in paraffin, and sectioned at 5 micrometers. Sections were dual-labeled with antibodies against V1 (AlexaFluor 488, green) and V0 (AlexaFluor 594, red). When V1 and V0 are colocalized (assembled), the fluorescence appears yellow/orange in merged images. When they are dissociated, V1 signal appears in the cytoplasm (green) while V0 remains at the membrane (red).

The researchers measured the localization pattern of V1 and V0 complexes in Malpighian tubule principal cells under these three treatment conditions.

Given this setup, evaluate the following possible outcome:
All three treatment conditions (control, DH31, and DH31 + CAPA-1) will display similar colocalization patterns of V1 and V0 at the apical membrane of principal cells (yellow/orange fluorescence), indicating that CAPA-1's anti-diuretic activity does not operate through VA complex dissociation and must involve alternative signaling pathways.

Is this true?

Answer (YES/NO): NO